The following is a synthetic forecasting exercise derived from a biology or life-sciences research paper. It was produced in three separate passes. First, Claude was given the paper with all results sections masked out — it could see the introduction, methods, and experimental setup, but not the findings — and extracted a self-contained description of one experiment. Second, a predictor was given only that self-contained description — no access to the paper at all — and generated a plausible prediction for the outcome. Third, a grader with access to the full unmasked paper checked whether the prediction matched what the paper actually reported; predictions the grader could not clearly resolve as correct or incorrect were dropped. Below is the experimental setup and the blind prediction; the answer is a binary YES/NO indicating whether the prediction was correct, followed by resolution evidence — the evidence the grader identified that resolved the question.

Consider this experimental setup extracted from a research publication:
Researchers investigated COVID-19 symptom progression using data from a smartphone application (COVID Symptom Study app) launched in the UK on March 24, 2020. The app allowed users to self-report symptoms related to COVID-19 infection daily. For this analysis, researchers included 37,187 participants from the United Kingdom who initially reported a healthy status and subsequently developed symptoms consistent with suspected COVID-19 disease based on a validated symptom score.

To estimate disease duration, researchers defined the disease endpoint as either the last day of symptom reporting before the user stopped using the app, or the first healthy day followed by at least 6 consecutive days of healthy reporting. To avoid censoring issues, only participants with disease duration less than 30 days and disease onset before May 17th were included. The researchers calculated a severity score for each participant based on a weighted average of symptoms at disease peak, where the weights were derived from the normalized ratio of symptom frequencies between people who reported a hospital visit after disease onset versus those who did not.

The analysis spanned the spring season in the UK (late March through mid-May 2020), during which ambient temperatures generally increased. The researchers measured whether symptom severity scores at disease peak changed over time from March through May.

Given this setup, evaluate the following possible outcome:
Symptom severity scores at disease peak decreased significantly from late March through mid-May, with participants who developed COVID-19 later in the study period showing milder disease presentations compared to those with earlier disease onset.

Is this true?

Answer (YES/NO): NO